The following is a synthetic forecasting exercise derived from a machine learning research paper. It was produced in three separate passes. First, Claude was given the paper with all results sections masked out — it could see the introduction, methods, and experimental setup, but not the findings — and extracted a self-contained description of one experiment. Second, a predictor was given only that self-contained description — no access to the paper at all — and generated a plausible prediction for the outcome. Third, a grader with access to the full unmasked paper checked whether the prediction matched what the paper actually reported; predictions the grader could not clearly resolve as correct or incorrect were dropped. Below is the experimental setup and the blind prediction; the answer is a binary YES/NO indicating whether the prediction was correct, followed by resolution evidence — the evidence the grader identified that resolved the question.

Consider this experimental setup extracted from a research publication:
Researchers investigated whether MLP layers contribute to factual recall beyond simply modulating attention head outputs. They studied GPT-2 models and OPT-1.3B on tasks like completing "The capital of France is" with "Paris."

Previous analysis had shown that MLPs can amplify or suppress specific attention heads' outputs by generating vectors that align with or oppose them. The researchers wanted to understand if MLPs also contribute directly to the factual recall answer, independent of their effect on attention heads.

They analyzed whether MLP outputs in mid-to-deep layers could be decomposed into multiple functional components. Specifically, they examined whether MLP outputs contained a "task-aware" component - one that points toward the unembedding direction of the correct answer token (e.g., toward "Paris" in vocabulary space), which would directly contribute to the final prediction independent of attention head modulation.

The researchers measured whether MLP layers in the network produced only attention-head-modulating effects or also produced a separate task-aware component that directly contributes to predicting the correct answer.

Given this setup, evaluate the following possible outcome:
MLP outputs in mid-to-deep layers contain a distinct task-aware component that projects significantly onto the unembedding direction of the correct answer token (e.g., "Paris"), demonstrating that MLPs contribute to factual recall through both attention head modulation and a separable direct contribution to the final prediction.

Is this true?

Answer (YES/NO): YES